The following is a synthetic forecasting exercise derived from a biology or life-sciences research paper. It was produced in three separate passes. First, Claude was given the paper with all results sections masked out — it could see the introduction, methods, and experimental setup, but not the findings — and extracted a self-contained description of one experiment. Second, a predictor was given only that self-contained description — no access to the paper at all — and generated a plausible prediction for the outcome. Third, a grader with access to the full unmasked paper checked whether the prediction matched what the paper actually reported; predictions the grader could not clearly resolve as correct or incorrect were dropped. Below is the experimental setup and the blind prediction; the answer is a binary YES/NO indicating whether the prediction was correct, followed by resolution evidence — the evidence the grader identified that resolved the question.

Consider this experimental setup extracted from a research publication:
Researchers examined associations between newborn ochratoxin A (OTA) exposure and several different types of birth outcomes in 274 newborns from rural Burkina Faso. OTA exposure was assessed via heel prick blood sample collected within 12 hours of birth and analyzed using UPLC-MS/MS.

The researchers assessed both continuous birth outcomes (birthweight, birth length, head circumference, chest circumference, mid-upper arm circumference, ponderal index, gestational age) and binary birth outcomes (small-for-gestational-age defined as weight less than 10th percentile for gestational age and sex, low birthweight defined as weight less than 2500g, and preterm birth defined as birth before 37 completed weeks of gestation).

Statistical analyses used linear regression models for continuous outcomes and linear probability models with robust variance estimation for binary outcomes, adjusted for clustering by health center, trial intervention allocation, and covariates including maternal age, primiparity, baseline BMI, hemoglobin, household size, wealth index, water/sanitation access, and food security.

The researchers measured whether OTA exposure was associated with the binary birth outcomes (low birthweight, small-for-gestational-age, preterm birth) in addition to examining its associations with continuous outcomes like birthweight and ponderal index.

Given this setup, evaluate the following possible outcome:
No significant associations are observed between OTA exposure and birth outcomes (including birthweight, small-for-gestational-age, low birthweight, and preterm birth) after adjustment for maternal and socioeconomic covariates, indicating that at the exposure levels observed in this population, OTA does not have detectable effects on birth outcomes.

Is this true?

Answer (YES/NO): NO